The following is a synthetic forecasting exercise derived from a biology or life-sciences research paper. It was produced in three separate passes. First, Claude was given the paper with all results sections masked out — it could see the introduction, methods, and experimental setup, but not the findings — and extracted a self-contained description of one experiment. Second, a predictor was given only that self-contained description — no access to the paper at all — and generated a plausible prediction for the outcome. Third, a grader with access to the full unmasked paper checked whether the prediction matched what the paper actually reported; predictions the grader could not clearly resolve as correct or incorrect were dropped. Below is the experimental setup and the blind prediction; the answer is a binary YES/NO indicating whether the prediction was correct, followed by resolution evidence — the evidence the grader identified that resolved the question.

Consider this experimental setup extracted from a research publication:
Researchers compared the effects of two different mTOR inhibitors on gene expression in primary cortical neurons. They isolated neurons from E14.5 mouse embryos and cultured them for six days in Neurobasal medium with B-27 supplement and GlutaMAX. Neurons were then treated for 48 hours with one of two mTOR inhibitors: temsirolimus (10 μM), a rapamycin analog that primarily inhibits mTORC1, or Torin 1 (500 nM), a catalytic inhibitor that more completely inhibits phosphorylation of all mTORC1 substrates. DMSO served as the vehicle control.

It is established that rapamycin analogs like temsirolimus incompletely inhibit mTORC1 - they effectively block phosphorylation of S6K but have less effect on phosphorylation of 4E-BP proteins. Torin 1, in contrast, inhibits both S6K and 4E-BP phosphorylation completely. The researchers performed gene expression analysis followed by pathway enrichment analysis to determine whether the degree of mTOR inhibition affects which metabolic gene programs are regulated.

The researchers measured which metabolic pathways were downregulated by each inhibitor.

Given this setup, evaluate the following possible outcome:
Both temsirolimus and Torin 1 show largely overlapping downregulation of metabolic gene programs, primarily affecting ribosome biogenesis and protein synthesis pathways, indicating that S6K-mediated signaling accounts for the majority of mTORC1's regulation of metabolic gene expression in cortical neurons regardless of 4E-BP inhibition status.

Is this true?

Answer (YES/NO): NO